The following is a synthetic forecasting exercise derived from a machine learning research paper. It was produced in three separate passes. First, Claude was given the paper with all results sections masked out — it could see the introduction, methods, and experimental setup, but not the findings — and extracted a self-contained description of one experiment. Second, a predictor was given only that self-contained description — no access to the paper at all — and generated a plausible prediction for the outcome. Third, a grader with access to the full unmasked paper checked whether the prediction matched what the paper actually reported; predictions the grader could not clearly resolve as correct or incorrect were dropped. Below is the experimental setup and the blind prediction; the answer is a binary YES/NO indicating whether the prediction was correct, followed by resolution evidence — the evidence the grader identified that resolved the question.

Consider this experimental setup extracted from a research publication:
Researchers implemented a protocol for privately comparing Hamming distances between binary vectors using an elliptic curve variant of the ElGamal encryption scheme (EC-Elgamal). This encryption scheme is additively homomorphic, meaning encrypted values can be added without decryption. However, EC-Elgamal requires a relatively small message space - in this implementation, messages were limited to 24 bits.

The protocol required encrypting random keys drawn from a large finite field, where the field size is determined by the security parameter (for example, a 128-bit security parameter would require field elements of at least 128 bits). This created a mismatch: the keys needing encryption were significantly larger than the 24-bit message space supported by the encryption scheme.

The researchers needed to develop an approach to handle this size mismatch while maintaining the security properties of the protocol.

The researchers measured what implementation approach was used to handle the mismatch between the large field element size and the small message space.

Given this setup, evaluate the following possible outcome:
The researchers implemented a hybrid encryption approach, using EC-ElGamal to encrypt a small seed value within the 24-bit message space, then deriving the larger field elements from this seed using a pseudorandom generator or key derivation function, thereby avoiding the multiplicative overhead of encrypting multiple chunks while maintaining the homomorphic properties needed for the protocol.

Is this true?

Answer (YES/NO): NO